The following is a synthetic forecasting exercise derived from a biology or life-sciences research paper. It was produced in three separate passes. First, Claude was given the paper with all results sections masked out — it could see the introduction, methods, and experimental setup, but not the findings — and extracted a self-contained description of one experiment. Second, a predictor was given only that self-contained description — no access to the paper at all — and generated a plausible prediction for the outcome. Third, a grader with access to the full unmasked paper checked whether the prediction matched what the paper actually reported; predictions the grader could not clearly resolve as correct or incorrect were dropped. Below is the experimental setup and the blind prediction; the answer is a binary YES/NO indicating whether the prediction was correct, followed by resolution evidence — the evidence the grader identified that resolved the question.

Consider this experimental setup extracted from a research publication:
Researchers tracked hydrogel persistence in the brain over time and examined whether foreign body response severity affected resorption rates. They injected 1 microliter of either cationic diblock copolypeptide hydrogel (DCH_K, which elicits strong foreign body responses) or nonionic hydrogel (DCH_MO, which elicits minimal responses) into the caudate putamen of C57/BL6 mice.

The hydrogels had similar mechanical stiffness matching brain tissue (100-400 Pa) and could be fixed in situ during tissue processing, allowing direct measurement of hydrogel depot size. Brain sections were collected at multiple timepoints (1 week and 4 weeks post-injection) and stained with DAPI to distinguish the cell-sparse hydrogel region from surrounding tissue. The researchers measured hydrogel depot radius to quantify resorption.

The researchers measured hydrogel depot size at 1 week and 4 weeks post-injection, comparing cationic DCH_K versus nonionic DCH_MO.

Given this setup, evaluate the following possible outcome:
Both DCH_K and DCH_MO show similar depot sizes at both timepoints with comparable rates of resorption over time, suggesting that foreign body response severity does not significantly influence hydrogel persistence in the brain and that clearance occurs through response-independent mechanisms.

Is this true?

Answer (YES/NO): NO